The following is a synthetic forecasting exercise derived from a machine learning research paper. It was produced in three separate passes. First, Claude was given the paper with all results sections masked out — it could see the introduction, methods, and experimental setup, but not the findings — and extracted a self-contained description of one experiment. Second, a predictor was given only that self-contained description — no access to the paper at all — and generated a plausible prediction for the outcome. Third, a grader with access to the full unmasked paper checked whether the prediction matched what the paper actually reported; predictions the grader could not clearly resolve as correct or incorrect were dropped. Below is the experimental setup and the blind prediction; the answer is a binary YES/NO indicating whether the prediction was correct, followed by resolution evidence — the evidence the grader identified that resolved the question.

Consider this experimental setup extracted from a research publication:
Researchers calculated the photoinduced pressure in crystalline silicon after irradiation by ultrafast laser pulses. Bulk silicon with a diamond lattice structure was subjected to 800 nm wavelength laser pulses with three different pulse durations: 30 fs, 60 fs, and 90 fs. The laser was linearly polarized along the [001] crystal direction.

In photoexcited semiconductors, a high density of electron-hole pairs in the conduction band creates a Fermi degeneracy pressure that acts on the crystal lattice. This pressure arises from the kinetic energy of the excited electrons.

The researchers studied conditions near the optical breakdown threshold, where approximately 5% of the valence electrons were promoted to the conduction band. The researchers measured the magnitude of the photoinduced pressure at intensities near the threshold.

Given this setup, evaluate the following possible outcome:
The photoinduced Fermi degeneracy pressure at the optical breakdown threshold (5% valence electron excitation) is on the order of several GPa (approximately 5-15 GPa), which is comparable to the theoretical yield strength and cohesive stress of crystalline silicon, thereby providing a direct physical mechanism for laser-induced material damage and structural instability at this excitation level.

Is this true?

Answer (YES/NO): YES